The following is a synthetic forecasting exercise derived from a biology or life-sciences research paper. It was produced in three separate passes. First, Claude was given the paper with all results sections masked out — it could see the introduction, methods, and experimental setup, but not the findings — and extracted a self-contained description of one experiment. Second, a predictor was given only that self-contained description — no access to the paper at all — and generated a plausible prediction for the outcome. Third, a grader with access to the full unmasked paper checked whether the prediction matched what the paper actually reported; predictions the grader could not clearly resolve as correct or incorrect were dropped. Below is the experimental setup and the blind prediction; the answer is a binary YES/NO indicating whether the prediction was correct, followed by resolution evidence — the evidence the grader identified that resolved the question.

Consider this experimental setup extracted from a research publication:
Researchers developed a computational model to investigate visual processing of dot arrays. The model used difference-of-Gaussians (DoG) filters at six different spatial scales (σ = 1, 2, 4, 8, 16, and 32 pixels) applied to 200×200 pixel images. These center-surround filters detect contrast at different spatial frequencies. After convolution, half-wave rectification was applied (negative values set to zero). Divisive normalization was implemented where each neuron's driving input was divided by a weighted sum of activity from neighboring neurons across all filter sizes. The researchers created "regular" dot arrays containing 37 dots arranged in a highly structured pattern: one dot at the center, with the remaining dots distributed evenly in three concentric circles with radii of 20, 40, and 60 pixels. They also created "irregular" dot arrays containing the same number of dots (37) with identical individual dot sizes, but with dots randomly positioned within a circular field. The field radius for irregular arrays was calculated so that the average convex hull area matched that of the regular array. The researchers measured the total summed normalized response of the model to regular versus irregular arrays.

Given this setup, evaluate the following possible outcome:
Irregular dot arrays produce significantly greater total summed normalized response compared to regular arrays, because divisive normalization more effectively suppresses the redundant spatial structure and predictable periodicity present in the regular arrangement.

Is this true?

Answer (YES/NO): NO